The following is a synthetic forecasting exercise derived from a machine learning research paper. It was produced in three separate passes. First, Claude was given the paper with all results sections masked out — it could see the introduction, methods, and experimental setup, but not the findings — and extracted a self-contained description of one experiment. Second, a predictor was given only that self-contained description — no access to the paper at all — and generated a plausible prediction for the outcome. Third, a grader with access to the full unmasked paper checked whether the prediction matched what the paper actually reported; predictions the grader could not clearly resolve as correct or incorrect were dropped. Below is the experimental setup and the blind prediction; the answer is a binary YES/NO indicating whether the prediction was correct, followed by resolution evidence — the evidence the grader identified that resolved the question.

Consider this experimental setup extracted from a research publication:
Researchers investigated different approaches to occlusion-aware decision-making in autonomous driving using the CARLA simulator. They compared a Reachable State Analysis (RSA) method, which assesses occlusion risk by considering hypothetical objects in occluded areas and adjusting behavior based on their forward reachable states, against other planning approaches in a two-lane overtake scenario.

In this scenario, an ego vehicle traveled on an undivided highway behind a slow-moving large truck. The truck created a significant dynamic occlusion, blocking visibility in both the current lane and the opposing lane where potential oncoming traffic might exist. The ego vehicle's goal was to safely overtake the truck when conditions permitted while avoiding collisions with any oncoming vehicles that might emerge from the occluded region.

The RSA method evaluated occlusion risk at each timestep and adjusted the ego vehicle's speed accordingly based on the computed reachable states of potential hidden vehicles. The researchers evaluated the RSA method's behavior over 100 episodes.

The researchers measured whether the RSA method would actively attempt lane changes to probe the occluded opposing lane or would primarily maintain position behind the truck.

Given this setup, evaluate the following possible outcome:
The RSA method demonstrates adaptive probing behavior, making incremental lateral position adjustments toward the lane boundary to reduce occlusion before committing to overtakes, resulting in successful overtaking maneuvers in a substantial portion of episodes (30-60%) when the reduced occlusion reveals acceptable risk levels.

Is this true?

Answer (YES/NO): NO